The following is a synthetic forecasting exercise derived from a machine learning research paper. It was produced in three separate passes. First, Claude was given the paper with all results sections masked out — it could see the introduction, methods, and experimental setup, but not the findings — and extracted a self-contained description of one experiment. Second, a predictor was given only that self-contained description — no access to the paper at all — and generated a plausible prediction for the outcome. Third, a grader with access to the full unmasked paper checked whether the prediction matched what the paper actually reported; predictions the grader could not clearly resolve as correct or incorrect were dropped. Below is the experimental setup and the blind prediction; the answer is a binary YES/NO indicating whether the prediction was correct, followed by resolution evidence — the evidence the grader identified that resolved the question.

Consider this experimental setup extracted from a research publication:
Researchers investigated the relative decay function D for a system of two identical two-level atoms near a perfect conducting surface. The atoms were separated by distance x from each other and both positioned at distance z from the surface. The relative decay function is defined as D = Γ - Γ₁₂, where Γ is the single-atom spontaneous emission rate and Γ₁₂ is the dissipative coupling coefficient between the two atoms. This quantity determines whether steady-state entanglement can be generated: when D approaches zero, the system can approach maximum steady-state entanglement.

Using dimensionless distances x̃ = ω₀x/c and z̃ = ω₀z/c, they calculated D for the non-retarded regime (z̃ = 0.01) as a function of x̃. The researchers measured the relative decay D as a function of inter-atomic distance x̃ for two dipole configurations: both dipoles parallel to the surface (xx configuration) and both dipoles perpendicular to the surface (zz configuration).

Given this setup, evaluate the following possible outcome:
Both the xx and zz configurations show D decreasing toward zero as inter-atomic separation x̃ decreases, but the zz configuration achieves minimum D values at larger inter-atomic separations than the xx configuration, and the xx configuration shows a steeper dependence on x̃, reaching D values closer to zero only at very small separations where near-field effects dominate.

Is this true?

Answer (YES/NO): NO